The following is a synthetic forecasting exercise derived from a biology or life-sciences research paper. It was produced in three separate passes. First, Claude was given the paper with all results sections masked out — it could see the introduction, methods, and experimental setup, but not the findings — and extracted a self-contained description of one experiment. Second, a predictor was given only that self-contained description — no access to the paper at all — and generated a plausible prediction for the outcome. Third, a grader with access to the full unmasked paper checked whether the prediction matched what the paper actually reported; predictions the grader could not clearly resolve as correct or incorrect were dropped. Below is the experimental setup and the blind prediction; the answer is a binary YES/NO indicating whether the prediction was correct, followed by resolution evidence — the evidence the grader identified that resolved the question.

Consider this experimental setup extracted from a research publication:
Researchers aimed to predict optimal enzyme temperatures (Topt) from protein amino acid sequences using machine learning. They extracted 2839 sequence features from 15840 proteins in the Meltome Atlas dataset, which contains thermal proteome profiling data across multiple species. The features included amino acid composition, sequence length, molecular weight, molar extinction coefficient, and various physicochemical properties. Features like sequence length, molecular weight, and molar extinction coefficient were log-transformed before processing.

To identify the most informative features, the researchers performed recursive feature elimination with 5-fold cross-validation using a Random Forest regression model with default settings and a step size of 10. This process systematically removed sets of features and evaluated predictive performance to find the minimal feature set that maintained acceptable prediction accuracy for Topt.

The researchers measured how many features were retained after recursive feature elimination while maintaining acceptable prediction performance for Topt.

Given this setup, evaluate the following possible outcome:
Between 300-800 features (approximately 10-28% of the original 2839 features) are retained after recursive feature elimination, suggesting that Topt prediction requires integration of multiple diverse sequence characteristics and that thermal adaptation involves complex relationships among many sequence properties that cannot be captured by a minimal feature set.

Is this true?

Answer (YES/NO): NO